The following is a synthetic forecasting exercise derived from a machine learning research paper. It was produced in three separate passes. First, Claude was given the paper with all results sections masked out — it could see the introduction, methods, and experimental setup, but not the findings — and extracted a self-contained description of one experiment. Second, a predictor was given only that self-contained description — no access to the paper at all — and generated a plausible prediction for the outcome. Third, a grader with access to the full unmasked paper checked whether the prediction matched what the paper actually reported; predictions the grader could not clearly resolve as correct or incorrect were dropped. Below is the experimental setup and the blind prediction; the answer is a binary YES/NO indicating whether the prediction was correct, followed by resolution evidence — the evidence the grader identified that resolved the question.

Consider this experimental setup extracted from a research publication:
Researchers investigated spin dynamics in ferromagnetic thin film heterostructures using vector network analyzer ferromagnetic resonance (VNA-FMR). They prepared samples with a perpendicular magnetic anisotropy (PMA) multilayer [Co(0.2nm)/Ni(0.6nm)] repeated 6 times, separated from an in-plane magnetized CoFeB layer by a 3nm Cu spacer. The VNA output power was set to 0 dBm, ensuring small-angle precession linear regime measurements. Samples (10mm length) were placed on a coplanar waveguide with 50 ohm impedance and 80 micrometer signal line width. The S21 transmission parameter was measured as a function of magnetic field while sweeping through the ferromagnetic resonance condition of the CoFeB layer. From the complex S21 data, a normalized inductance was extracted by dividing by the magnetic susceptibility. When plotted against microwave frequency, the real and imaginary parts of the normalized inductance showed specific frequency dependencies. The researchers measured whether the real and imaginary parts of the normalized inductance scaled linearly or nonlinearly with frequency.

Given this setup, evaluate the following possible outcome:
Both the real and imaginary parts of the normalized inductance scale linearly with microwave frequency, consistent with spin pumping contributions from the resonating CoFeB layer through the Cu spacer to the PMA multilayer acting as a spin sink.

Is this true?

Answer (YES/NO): YES